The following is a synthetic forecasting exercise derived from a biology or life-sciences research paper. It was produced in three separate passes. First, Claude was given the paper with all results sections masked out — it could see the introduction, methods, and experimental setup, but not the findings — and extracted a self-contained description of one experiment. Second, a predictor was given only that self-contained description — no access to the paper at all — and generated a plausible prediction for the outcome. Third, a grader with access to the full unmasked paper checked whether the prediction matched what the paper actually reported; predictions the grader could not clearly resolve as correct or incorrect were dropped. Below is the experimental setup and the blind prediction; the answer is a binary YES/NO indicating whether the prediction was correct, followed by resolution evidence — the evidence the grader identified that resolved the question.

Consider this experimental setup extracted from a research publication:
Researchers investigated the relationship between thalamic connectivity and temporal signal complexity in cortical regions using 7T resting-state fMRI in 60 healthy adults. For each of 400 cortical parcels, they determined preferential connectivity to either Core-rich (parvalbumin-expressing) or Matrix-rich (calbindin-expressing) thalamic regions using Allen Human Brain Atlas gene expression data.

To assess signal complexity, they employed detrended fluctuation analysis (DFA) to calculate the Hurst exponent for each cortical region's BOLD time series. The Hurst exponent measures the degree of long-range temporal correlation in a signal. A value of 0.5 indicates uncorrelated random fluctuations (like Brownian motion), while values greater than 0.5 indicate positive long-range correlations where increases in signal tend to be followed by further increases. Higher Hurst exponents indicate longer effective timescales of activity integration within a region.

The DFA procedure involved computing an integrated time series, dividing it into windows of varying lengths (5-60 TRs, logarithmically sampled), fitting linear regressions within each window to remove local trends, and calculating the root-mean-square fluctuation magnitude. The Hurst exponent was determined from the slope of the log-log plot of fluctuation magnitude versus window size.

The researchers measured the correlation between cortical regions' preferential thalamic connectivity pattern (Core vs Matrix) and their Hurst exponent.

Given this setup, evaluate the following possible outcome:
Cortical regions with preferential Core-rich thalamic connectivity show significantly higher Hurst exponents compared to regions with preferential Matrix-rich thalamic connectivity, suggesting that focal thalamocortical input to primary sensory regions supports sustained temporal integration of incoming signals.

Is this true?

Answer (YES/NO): NO